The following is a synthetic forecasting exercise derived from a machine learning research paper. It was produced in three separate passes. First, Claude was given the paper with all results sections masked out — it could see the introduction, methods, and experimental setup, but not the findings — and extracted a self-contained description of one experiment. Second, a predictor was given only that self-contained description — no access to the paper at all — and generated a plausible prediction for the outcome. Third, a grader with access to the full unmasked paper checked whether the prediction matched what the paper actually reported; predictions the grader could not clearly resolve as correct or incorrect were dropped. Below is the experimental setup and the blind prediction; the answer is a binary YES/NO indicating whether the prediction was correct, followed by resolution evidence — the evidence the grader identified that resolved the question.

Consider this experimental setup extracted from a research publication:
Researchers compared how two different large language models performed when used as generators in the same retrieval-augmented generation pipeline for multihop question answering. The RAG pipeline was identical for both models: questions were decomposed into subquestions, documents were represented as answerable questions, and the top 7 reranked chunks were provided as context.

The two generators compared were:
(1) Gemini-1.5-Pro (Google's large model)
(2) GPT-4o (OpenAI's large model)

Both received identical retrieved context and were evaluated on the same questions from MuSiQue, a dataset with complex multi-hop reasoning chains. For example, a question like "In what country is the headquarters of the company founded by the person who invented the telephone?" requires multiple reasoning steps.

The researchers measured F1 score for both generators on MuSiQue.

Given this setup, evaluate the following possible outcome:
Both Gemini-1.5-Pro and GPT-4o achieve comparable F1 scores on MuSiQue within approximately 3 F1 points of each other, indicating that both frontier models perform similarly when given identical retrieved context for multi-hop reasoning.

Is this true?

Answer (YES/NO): NO